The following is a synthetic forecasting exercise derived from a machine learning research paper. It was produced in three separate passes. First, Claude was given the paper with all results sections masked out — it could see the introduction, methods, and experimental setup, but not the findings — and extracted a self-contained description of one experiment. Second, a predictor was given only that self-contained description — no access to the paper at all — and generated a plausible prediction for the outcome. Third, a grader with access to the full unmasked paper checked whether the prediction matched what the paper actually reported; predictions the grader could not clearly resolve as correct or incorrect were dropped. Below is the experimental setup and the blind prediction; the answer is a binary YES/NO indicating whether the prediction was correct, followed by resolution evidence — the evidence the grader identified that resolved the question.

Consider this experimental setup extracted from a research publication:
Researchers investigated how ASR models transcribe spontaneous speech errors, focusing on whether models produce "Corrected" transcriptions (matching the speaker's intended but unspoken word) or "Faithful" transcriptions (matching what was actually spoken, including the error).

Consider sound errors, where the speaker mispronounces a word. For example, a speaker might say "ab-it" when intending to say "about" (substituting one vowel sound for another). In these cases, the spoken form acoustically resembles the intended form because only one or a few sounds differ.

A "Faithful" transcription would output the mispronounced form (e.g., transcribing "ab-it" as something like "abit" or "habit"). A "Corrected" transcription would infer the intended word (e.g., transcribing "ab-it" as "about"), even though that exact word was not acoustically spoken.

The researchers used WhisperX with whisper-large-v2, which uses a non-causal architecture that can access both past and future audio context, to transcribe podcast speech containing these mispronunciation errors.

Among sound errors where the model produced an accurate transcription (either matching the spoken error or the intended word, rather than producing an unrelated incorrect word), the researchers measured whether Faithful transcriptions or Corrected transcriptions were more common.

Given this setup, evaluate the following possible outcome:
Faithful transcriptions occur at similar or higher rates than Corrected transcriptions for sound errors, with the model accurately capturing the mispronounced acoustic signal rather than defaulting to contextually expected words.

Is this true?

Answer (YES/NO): NO